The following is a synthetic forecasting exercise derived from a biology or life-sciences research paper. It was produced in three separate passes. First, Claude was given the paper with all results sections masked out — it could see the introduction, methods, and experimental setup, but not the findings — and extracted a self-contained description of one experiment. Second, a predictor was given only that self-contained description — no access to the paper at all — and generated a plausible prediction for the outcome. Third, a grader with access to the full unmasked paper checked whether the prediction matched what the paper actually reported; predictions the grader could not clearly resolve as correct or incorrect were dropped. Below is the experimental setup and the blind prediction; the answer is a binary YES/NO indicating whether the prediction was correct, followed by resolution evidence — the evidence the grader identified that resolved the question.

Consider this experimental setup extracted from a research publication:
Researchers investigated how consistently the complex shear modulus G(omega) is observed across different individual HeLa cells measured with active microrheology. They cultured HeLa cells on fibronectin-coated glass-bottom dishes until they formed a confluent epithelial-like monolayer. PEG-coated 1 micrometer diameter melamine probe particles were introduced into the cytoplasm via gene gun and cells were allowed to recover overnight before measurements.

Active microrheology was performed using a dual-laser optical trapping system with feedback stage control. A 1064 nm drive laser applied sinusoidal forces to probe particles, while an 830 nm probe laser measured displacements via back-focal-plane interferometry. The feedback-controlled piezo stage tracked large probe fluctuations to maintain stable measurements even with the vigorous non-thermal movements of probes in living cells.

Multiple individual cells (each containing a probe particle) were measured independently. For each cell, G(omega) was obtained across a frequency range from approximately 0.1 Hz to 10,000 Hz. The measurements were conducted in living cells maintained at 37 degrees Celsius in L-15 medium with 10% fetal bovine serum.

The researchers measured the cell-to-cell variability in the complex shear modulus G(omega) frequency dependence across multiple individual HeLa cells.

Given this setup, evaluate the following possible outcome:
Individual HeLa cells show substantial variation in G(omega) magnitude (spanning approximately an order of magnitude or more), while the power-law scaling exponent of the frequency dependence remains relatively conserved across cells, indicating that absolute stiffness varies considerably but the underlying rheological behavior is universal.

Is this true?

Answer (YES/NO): NO